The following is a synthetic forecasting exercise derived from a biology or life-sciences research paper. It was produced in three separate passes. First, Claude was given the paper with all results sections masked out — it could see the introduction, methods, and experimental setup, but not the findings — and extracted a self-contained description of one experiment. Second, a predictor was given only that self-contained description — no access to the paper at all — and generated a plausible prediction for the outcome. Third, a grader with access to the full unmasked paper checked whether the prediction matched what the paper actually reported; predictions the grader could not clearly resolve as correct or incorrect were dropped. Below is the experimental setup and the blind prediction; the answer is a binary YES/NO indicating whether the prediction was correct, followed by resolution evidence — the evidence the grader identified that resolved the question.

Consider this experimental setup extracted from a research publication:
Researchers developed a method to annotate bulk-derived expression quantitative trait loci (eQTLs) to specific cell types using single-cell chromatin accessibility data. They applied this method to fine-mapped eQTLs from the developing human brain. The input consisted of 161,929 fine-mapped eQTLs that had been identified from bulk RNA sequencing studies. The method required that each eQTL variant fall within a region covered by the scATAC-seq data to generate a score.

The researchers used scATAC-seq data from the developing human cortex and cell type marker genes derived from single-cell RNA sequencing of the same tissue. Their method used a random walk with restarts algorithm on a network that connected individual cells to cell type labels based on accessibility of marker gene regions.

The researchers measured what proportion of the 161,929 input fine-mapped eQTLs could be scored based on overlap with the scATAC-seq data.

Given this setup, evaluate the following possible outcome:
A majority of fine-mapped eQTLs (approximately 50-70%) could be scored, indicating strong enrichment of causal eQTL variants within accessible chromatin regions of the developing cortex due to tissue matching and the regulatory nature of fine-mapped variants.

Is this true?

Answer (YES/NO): NO